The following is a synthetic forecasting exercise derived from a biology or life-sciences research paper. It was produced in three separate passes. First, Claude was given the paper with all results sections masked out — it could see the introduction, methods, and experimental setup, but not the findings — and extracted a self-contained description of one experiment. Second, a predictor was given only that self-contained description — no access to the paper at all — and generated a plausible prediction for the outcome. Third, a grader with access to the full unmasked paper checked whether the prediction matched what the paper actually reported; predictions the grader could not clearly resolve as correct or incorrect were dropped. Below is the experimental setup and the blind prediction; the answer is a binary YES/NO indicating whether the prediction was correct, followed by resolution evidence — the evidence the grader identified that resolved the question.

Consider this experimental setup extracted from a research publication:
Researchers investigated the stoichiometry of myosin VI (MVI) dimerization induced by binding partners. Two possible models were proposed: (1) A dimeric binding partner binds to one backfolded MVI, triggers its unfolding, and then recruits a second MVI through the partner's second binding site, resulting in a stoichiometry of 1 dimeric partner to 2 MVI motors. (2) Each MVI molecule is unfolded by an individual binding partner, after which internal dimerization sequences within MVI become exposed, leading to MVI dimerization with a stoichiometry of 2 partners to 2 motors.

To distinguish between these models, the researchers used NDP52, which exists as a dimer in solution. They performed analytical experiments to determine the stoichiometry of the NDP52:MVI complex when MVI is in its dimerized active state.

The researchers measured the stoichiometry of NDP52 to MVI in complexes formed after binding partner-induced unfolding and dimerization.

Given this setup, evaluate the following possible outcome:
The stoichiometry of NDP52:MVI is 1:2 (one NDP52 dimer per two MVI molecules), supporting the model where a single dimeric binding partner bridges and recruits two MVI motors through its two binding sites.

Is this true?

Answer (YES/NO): NO